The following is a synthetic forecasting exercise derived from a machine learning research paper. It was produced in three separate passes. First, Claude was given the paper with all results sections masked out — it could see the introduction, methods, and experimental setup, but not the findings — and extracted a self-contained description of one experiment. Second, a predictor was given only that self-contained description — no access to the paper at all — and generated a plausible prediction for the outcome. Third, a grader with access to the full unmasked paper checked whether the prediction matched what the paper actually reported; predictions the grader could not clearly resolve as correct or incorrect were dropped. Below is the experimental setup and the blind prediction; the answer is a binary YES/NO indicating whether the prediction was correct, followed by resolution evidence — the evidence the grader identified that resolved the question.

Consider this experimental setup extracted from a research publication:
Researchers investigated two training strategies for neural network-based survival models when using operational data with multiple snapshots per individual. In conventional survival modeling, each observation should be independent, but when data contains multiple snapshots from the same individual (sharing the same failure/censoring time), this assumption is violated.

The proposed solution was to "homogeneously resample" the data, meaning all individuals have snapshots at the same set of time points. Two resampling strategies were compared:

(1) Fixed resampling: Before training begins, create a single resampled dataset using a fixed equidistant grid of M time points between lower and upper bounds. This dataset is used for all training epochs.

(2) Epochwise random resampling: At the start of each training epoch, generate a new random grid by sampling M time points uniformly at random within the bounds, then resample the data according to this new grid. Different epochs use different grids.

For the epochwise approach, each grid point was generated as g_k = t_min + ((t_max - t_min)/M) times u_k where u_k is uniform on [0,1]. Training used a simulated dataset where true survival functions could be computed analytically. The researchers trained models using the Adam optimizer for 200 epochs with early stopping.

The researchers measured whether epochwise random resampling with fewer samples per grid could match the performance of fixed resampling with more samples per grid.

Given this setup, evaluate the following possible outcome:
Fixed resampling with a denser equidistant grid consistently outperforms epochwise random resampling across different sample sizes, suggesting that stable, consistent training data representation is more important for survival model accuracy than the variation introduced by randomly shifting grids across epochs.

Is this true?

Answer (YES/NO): NO